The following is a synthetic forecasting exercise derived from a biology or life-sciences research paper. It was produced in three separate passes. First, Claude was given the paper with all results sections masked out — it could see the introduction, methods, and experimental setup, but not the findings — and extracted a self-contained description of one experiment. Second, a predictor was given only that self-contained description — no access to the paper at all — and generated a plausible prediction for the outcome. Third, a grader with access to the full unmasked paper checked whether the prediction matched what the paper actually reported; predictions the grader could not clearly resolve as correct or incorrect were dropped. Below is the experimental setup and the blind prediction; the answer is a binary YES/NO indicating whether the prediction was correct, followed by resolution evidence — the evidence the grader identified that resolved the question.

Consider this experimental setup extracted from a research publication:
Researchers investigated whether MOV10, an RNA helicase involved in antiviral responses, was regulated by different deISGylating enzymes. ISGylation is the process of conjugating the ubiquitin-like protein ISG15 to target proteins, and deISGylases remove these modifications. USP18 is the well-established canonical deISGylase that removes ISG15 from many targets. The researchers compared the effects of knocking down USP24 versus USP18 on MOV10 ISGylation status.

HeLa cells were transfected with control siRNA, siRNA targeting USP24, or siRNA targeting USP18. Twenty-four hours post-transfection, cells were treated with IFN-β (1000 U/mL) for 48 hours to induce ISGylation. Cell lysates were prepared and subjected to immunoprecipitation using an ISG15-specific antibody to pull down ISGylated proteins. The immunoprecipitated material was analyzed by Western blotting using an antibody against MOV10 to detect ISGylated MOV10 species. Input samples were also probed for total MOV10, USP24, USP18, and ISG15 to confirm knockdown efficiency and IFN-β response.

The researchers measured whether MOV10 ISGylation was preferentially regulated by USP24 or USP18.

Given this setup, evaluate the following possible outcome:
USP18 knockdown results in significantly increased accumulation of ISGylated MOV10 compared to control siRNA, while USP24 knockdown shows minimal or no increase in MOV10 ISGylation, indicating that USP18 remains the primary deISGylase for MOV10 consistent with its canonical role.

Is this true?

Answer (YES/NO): NO